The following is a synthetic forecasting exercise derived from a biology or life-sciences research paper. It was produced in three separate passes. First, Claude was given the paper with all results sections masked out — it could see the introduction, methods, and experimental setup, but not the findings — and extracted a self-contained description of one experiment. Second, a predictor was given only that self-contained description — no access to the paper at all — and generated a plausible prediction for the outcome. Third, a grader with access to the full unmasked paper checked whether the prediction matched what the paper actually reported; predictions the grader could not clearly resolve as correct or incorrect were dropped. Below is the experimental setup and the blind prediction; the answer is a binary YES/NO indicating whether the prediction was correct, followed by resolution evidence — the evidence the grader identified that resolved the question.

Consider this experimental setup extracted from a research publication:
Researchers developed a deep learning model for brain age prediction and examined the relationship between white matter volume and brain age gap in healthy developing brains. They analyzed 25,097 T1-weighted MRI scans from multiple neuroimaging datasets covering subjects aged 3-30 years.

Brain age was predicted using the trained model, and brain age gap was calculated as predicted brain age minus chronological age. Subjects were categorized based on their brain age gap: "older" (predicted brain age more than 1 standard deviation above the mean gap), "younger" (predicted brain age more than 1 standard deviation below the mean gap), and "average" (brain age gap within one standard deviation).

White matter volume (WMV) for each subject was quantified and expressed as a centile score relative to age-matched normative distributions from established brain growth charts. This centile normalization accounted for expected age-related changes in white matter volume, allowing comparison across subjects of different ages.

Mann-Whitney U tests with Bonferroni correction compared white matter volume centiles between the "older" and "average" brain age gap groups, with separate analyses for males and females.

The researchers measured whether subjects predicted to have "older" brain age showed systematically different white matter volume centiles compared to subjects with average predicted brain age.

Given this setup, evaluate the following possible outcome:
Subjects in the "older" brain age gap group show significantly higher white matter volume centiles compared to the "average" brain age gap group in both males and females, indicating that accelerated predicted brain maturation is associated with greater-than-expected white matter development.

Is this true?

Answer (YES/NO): NO